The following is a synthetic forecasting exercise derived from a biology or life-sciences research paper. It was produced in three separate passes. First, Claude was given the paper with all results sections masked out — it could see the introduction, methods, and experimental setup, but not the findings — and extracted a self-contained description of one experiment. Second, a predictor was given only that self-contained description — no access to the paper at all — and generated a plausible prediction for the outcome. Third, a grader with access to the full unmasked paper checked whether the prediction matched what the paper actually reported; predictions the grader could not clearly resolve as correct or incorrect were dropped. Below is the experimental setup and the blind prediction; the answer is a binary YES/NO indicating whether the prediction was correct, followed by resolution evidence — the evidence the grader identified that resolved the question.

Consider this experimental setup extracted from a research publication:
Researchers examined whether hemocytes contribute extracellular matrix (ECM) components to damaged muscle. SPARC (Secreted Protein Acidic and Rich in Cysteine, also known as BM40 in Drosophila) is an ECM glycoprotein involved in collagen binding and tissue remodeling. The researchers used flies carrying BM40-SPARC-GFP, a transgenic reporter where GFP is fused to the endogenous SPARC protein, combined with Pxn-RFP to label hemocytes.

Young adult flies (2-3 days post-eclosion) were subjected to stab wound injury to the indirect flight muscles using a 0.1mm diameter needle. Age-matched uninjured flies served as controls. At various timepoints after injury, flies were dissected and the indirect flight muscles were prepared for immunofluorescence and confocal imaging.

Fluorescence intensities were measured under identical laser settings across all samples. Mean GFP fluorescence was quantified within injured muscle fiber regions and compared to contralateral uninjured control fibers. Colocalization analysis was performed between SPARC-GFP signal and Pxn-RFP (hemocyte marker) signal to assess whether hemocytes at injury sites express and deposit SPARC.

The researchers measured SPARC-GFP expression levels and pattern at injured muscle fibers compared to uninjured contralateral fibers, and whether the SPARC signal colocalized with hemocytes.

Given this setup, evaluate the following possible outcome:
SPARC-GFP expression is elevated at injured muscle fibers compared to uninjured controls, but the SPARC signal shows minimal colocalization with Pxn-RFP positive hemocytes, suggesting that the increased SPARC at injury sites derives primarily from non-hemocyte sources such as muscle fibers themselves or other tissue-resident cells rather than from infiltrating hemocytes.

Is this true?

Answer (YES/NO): NO